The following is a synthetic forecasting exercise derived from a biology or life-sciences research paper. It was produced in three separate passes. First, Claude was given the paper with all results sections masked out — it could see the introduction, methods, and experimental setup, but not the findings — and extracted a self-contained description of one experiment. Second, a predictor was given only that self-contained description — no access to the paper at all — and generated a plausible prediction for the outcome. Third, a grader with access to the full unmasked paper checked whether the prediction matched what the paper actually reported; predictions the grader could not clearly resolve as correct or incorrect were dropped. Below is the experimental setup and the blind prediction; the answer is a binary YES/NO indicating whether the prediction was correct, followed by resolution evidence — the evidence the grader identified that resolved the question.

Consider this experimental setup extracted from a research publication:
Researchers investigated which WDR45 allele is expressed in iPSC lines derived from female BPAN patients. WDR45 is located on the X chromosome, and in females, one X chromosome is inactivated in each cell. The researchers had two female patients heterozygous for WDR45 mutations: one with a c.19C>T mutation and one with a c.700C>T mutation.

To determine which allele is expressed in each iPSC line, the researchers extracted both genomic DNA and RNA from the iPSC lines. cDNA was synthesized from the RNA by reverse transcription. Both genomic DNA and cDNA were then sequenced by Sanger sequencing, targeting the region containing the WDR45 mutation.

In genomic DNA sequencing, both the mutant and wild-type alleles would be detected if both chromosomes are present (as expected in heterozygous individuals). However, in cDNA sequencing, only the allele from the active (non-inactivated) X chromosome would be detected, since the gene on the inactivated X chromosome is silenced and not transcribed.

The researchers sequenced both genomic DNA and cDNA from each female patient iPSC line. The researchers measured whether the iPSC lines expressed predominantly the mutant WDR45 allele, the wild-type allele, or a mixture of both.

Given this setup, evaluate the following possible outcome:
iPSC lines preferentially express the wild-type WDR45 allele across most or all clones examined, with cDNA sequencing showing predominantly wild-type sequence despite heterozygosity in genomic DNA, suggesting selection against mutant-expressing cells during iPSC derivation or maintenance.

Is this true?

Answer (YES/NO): NO